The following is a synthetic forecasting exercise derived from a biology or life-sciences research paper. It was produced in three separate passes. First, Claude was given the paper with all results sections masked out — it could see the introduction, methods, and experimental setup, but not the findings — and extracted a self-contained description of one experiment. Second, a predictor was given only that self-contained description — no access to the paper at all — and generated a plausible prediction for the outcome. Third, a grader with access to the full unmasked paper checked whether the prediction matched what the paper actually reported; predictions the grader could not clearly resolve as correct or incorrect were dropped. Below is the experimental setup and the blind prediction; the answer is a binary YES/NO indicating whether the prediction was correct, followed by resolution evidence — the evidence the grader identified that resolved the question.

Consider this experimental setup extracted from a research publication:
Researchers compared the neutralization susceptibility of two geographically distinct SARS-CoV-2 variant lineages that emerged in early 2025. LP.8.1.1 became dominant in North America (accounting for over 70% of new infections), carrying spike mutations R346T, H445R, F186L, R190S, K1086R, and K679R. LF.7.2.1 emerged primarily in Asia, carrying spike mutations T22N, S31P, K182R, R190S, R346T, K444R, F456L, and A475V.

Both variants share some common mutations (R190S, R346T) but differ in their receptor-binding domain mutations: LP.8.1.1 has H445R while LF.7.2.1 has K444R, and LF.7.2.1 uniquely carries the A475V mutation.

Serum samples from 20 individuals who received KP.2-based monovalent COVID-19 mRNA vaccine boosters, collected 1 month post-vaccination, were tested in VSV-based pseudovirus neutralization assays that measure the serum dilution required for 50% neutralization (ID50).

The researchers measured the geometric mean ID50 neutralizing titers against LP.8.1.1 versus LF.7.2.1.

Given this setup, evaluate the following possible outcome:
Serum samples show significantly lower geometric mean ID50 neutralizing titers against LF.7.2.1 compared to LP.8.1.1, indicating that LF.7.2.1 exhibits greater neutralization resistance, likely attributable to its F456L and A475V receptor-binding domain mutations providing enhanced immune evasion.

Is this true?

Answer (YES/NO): NO